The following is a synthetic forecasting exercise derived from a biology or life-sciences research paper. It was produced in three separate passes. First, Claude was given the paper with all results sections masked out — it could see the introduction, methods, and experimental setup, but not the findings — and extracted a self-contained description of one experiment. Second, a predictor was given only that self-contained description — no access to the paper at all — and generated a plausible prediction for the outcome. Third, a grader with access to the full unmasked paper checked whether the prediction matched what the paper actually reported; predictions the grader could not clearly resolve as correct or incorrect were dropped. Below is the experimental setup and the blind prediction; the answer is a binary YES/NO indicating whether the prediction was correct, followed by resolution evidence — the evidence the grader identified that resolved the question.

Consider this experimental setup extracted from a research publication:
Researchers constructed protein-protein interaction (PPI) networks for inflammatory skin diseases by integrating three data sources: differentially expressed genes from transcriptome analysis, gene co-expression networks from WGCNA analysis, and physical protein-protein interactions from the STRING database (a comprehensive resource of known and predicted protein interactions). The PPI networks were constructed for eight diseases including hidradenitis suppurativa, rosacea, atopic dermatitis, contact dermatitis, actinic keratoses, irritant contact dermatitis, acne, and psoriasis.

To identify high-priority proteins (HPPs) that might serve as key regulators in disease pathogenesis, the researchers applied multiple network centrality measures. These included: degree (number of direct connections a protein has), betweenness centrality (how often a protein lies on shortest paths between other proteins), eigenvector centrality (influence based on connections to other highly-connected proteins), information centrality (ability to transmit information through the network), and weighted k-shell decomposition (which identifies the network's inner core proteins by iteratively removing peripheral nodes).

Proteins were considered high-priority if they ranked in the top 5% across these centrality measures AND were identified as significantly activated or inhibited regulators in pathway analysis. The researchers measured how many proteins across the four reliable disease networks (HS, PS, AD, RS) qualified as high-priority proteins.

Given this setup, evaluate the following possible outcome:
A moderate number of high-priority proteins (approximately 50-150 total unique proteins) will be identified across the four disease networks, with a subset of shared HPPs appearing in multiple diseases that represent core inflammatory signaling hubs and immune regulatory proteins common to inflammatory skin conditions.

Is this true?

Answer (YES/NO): YES